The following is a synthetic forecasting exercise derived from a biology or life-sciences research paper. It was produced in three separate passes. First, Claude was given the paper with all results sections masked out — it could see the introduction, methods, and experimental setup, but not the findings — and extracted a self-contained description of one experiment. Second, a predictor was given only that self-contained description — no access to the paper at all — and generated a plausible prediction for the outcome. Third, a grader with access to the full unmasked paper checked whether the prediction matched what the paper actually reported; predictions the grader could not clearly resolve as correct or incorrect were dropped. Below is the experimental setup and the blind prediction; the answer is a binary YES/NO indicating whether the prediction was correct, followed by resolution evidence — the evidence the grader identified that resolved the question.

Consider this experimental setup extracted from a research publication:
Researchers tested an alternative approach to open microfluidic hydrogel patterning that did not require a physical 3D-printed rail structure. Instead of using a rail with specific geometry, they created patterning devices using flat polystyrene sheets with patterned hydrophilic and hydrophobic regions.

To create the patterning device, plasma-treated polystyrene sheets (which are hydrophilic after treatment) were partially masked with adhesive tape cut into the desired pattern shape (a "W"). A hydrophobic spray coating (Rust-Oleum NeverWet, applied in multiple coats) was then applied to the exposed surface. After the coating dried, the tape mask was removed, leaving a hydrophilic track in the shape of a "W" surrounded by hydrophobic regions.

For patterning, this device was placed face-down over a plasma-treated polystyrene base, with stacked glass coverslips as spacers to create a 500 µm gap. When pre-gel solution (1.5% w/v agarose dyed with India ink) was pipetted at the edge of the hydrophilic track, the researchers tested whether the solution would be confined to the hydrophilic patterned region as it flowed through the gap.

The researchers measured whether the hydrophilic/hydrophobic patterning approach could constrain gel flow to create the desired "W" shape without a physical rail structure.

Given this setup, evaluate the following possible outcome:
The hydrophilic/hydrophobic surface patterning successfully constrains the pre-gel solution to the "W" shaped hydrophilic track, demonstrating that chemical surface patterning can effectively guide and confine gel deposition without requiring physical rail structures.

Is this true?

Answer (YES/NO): YES